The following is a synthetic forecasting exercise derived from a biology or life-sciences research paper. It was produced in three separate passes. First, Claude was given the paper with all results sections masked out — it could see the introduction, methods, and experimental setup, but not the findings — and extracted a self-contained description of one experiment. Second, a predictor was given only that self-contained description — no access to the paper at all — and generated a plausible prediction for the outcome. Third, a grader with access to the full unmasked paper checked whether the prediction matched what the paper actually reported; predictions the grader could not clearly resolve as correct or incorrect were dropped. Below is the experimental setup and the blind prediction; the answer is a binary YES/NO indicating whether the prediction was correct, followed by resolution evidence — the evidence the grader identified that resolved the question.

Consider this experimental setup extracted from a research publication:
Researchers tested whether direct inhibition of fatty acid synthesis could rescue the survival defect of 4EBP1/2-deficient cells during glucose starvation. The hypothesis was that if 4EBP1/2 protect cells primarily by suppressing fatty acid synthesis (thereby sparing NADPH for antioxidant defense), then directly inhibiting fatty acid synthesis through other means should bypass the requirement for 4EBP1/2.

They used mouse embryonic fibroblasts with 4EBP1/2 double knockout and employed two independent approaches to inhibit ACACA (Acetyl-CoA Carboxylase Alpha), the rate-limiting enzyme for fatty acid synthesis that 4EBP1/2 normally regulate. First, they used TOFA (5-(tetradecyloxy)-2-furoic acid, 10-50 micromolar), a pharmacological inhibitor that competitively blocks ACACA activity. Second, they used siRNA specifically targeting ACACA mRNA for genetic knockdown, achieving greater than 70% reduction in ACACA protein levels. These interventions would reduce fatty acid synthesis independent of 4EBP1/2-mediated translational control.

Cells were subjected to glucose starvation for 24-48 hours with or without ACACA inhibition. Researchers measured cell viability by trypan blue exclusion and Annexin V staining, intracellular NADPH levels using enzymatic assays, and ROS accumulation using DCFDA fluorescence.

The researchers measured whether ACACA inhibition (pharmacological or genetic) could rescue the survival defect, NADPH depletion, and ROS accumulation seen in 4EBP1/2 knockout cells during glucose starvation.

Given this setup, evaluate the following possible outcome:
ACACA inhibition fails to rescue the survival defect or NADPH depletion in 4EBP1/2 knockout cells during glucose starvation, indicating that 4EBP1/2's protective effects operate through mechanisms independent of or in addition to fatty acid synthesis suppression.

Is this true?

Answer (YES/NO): NO